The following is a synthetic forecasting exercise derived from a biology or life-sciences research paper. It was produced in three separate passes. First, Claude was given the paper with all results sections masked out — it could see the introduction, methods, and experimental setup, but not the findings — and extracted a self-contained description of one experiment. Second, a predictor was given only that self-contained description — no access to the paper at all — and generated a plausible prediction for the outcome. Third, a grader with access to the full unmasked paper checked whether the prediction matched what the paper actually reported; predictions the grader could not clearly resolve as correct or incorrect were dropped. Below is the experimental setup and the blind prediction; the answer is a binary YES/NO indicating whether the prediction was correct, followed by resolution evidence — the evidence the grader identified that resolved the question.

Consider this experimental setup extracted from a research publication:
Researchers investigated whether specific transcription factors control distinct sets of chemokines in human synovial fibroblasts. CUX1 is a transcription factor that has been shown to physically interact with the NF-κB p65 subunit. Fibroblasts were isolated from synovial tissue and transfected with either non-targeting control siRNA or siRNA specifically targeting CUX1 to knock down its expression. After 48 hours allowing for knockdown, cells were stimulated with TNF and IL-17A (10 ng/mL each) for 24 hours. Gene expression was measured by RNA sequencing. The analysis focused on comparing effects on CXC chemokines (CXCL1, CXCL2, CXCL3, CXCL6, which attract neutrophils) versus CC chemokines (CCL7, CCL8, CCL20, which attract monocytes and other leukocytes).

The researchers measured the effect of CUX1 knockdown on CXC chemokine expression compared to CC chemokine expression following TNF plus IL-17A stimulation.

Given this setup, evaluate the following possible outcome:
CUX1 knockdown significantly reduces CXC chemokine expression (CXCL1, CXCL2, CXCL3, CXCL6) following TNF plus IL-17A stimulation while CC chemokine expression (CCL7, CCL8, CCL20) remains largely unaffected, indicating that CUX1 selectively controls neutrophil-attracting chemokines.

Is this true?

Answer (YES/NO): YES